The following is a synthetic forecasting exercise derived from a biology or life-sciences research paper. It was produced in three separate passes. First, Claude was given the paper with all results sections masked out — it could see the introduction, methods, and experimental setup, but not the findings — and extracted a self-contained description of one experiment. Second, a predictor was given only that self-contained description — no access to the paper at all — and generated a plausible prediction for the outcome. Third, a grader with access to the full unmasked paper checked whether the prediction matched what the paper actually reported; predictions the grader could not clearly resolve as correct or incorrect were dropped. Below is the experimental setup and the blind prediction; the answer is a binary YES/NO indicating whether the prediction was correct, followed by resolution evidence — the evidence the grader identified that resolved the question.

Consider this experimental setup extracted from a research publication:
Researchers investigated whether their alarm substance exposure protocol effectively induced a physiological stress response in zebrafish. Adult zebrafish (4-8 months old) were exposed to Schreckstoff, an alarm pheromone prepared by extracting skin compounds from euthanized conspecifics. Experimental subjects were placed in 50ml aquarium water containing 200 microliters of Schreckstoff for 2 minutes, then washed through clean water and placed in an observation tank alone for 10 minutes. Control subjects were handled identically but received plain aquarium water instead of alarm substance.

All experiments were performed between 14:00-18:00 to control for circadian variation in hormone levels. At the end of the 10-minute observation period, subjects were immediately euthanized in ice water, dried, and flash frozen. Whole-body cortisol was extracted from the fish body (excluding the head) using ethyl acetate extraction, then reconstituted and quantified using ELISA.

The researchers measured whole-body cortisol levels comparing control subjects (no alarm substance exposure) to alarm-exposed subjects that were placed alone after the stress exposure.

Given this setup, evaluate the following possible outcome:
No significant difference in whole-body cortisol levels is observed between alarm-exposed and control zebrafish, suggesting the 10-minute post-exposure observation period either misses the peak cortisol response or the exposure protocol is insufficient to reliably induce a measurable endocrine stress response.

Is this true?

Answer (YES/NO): NO